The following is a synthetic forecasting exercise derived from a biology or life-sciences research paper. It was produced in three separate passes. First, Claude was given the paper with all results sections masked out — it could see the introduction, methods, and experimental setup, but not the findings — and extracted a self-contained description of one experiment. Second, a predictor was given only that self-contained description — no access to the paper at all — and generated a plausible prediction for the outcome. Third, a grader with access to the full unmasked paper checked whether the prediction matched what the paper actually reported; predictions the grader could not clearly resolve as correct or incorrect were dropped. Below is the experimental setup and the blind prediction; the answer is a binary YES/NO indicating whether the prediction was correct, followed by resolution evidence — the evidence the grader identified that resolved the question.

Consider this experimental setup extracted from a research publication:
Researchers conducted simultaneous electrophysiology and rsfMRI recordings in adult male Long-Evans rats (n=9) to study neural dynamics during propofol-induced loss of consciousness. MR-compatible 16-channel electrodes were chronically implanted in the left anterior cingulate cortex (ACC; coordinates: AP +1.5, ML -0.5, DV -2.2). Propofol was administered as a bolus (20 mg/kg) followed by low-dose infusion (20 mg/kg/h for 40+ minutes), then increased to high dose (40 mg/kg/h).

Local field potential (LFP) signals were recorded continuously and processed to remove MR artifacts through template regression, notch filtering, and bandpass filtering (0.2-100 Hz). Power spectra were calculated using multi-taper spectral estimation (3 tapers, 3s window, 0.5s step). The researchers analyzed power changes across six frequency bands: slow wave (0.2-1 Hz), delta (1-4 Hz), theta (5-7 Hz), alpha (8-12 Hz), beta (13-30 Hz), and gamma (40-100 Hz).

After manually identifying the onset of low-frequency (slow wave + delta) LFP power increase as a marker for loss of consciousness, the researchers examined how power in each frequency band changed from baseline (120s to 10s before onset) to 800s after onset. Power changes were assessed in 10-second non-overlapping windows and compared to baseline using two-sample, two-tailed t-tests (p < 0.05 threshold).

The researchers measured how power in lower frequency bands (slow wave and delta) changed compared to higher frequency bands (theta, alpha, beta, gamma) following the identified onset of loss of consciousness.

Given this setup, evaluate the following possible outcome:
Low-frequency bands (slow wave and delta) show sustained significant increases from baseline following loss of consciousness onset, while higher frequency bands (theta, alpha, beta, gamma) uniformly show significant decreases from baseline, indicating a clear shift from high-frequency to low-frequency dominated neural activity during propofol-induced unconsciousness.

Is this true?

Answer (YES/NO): NO